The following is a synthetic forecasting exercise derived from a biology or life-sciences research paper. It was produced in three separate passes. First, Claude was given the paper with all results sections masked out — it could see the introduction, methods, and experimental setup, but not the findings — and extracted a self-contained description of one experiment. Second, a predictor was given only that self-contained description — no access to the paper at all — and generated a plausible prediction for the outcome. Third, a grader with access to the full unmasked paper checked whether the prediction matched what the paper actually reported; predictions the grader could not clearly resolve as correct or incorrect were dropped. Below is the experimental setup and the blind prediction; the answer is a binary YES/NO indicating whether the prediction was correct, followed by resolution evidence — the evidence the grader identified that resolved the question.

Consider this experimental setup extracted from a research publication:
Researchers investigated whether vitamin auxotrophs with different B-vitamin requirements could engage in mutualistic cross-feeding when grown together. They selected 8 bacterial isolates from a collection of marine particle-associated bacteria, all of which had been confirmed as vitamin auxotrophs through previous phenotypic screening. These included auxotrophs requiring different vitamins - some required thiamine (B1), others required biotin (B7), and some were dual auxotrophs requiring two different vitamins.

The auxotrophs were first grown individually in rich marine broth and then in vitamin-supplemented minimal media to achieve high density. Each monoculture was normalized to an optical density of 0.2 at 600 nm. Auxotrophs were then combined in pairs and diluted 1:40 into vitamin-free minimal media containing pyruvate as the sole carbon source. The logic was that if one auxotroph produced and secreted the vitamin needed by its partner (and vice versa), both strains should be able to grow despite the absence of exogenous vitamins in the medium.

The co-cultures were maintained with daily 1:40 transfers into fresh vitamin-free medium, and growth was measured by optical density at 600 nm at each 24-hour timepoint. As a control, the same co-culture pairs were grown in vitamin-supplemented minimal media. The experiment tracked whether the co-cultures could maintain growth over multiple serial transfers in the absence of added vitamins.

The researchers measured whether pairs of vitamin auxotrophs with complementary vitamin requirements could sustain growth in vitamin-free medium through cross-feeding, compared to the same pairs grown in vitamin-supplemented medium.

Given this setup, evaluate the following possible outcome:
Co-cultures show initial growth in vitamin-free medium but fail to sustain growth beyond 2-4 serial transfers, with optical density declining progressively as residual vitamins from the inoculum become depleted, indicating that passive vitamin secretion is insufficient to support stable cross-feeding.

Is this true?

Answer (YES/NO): NO